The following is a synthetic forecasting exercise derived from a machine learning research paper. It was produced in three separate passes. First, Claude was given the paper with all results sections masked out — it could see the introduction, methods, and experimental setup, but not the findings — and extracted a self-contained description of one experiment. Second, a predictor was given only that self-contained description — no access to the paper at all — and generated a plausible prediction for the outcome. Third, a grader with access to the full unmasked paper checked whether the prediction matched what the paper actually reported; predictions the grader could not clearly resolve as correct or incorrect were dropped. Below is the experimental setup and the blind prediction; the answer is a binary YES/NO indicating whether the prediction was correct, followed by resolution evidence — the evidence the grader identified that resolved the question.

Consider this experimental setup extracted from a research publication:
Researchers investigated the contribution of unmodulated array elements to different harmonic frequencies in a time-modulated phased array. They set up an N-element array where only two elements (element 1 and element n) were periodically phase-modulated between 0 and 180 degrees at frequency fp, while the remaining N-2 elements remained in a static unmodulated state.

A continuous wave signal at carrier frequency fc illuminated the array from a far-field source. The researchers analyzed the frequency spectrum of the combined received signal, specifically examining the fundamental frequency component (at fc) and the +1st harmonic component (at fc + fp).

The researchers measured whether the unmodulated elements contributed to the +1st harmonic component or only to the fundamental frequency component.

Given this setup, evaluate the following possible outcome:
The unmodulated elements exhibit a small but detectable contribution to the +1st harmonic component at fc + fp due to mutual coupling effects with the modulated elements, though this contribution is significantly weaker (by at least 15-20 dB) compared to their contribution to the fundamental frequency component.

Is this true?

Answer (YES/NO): NO